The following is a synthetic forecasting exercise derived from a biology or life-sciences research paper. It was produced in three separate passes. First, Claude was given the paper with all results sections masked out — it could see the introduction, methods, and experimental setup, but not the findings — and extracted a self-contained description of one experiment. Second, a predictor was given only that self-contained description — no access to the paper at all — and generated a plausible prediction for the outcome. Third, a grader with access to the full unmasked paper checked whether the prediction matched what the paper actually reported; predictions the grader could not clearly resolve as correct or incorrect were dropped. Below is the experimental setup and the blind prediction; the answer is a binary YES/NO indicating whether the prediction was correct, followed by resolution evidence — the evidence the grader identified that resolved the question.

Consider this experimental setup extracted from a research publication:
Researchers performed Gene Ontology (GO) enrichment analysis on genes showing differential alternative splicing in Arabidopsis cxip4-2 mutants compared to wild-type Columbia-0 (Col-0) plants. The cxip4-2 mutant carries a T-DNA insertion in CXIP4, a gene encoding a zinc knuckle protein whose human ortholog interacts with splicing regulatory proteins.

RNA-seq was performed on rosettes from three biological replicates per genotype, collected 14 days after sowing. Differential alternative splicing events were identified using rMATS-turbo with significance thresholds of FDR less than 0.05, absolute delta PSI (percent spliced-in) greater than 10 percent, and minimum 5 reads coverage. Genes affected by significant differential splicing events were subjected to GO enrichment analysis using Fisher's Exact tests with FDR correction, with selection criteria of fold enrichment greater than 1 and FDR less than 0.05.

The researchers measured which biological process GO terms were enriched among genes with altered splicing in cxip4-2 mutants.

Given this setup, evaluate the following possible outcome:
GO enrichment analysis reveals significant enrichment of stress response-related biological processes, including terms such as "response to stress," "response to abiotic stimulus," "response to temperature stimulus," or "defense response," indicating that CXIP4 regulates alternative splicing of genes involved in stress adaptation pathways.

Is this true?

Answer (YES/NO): NO